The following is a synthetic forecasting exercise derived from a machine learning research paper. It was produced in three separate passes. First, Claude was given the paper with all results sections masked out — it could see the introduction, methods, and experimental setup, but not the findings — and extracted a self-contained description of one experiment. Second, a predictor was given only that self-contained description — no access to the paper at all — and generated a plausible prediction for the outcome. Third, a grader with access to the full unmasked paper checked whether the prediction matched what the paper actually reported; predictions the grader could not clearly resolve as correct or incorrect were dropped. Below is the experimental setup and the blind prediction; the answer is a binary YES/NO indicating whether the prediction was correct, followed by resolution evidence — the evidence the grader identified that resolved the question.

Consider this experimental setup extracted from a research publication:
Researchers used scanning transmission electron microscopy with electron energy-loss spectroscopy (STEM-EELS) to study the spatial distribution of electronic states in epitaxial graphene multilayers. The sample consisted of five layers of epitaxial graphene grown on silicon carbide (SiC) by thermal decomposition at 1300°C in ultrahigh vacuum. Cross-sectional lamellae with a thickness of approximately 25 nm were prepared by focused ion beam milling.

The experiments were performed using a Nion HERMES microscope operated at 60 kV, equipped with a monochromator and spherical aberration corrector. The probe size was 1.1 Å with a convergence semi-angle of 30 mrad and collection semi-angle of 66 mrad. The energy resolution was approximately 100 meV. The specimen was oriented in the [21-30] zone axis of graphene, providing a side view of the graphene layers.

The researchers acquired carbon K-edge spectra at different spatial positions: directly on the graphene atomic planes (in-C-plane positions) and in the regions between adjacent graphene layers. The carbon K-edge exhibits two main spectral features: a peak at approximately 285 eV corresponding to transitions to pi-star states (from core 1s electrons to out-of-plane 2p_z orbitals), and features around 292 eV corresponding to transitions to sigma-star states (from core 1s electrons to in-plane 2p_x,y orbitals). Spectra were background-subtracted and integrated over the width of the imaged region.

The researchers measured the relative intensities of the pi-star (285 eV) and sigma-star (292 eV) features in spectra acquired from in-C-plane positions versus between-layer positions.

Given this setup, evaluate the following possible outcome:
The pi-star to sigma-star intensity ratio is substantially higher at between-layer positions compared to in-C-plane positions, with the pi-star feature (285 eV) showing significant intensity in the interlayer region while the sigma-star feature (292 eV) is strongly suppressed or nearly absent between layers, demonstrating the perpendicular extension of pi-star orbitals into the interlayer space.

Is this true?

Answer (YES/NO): NO